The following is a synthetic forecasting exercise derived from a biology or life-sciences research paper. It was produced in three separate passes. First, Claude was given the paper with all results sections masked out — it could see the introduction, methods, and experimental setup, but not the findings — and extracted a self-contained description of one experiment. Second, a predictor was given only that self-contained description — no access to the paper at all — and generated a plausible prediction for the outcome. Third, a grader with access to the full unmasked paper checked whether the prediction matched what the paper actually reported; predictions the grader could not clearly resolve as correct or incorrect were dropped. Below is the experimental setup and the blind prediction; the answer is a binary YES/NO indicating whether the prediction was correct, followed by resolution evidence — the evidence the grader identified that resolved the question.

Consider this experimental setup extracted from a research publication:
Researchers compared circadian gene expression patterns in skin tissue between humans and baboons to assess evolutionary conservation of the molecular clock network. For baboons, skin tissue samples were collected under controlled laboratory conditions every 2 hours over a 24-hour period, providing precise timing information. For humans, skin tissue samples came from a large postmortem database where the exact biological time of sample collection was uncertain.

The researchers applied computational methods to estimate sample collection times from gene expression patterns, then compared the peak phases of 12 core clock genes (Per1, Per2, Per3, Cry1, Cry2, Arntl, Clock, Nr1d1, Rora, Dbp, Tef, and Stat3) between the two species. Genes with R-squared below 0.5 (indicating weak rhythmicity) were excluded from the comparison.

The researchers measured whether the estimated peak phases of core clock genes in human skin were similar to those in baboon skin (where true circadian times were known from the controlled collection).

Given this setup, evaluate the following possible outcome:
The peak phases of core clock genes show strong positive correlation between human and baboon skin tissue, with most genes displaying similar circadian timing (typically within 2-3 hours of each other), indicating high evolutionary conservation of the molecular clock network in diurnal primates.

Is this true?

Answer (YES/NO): YES